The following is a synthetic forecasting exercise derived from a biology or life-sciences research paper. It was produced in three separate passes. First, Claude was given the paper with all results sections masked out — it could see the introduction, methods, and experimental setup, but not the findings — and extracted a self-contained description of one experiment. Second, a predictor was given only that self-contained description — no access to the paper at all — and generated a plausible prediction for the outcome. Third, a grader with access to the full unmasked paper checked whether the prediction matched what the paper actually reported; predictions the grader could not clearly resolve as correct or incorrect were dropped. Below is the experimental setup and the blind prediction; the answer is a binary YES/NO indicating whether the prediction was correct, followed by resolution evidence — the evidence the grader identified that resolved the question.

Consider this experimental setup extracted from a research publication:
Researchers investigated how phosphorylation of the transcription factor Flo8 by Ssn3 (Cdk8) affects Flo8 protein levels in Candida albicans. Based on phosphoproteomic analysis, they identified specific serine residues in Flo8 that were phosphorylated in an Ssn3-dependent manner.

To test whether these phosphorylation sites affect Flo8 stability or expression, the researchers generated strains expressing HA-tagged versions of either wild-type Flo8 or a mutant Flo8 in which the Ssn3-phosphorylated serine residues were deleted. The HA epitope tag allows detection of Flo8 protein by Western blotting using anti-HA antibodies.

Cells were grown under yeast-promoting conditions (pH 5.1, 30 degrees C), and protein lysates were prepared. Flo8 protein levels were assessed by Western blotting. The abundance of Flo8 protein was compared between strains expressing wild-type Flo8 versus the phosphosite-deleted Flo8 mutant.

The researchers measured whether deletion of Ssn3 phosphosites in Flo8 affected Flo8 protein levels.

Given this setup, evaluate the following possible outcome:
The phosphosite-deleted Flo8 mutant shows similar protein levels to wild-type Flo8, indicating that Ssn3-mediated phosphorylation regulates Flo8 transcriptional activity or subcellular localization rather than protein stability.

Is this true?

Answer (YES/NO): NO